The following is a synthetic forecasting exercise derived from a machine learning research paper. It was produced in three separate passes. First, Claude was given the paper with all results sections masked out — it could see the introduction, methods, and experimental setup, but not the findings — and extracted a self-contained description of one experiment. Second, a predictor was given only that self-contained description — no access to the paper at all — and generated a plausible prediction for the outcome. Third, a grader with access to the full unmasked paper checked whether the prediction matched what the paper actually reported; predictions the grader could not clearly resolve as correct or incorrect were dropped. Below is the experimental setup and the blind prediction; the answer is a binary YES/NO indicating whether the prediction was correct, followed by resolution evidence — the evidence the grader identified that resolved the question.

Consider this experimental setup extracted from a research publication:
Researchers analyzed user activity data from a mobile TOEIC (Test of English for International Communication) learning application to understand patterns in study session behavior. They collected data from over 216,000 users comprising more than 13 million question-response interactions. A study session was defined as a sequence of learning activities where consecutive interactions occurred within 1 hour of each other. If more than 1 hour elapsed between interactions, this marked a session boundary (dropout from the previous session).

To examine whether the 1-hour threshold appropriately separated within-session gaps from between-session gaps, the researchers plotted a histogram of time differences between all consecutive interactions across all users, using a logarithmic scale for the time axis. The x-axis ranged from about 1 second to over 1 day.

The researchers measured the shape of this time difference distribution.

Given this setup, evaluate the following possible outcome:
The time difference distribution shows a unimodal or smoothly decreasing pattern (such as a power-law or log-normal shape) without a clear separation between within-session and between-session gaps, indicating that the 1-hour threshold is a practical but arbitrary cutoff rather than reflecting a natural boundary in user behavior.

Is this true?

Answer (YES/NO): NO